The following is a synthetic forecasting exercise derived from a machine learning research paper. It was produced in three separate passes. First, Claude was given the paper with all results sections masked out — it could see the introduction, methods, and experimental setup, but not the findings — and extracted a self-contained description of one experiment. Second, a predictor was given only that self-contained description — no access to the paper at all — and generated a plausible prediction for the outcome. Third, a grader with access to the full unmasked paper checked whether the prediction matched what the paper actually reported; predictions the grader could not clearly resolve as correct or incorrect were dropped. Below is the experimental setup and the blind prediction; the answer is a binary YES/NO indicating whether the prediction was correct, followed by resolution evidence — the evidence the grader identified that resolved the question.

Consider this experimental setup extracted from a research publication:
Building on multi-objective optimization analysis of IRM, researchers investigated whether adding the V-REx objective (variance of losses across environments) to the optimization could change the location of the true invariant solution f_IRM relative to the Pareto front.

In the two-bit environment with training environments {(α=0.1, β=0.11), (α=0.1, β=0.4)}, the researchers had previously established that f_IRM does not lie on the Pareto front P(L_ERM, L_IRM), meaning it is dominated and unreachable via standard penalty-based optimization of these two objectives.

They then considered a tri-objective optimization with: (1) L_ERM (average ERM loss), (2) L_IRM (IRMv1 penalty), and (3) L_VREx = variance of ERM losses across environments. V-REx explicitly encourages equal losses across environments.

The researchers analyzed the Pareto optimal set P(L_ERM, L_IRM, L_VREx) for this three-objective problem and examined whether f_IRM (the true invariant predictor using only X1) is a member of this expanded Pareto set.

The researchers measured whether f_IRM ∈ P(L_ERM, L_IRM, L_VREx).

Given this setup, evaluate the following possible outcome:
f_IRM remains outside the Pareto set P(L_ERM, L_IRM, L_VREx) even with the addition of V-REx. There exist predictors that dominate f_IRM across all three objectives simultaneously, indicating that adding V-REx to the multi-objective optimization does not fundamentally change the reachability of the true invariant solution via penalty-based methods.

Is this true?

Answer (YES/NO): NO